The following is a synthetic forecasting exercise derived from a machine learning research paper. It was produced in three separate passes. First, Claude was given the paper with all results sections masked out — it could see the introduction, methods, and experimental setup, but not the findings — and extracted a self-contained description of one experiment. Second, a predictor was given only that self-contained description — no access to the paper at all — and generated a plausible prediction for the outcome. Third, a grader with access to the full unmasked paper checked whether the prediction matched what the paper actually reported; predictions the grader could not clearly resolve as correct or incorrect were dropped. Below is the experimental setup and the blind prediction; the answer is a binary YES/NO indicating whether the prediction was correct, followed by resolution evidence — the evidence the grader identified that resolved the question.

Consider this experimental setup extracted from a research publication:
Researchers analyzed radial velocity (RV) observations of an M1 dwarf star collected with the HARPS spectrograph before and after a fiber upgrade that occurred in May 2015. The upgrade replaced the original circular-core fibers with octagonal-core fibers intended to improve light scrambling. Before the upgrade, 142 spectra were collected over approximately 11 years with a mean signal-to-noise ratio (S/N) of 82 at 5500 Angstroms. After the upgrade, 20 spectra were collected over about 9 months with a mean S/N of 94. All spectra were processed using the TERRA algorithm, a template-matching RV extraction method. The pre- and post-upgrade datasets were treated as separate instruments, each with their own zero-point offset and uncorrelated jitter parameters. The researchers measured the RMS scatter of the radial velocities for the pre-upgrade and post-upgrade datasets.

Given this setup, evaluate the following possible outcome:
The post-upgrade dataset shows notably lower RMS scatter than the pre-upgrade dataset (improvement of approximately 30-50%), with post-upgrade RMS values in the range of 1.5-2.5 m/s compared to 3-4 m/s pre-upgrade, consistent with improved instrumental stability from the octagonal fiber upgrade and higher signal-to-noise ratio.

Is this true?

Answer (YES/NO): NO